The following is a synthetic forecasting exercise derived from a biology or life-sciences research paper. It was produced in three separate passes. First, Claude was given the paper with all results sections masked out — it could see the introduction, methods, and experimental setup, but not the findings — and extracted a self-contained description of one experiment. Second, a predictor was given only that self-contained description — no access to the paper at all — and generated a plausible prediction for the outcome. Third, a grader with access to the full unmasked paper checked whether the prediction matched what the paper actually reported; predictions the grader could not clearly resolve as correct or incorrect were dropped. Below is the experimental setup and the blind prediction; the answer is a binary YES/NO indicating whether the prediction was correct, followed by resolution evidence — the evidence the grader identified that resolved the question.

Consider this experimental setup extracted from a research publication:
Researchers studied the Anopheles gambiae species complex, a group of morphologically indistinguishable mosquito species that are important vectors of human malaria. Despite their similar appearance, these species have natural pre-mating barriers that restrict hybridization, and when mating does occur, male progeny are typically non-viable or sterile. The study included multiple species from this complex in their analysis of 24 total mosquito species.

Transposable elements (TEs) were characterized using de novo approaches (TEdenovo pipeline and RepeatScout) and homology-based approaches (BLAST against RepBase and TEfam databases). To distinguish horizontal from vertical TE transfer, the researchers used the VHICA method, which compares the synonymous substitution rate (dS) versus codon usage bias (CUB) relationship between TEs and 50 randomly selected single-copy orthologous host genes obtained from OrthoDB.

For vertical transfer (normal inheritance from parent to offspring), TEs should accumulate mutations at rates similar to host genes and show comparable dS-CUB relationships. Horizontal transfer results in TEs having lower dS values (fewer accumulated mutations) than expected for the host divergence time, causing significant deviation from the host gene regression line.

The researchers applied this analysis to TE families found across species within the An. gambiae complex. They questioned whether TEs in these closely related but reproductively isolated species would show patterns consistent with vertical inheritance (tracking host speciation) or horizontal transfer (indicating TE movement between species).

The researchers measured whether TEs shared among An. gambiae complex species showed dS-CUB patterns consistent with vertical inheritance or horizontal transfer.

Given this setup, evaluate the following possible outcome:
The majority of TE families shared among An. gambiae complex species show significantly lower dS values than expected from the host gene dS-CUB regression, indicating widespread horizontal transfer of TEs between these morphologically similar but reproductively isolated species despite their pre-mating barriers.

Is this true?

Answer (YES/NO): NO